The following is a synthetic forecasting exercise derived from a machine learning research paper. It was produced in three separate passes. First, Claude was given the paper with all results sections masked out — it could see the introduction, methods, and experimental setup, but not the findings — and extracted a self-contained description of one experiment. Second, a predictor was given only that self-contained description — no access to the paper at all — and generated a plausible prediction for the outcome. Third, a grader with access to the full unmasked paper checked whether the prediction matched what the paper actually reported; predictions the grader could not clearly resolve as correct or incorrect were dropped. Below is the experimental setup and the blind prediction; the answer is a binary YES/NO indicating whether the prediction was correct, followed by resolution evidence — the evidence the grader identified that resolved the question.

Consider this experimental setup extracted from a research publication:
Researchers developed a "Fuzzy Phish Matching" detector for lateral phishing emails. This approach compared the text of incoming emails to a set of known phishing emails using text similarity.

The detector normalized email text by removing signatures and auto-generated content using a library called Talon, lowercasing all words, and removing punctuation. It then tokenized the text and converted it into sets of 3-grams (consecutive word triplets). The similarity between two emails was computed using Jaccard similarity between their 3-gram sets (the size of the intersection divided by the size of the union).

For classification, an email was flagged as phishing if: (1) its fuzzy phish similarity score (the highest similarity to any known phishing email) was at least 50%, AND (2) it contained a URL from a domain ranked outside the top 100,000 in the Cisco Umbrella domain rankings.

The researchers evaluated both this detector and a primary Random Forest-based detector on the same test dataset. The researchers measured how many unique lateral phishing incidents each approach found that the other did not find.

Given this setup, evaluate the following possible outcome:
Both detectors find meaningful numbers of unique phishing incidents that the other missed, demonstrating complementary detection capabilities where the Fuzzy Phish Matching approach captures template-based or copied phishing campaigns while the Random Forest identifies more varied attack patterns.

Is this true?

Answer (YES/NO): NO